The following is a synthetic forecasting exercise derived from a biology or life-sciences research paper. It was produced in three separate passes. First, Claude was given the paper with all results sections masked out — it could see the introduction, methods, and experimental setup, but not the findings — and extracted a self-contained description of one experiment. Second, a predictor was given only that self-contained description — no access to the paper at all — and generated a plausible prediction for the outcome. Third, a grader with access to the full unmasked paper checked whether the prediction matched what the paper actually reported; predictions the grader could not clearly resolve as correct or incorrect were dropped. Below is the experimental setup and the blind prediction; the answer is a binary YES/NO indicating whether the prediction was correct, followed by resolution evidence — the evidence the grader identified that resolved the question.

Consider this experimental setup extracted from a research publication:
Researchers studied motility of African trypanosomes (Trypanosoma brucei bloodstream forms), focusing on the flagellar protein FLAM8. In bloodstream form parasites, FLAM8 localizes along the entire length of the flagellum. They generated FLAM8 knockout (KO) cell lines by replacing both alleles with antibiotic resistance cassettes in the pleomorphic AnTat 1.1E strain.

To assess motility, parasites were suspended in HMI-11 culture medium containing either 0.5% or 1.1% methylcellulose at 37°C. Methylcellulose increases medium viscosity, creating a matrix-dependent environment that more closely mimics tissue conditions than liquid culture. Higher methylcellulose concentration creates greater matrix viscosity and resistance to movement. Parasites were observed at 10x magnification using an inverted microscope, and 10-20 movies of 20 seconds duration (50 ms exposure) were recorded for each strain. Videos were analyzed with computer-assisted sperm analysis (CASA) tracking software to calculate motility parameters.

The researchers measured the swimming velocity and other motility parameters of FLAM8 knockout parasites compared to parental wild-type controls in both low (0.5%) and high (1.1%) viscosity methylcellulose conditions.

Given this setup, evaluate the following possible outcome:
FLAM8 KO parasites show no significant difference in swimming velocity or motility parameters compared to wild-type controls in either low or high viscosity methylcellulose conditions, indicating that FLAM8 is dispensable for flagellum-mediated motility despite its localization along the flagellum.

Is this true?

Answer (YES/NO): YES